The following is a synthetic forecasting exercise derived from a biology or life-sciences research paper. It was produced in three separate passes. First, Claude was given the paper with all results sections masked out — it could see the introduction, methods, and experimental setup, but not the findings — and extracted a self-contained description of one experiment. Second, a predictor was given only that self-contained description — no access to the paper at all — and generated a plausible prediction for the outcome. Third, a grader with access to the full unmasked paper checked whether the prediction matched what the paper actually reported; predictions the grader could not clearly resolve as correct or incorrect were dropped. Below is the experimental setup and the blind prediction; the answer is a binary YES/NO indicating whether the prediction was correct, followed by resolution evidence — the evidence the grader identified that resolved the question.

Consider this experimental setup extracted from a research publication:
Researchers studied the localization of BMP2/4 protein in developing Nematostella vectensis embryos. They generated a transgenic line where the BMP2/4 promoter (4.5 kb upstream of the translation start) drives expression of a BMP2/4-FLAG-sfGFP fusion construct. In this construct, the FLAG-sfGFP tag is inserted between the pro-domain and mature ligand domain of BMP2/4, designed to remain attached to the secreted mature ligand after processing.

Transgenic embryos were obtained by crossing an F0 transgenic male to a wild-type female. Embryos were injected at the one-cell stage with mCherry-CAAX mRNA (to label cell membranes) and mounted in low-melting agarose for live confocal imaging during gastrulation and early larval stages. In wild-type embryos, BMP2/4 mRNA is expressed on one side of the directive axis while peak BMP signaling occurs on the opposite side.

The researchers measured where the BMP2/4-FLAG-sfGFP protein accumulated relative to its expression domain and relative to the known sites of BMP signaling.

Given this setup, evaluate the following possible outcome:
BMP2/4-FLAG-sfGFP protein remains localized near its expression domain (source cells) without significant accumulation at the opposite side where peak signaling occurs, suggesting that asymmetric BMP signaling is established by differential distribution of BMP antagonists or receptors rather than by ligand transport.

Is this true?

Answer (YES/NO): NO